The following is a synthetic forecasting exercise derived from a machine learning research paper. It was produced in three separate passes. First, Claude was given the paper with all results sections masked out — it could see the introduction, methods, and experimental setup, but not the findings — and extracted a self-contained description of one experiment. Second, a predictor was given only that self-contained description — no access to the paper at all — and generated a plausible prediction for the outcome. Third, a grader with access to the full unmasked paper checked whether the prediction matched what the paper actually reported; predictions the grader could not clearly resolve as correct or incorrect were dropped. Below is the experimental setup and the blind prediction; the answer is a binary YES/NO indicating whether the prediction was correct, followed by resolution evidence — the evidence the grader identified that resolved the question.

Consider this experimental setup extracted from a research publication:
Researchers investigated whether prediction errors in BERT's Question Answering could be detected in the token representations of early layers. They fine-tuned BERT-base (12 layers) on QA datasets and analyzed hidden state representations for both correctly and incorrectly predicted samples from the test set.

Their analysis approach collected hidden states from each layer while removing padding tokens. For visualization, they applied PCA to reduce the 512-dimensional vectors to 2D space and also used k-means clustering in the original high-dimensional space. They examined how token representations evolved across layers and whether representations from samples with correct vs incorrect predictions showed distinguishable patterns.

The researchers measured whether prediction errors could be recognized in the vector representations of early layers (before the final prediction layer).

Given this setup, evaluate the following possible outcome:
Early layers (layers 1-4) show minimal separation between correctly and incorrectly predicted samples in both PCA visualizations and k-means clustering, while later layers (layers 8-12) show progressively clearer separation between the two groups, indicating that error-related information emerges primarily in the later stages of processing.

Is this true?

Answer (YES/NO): NO